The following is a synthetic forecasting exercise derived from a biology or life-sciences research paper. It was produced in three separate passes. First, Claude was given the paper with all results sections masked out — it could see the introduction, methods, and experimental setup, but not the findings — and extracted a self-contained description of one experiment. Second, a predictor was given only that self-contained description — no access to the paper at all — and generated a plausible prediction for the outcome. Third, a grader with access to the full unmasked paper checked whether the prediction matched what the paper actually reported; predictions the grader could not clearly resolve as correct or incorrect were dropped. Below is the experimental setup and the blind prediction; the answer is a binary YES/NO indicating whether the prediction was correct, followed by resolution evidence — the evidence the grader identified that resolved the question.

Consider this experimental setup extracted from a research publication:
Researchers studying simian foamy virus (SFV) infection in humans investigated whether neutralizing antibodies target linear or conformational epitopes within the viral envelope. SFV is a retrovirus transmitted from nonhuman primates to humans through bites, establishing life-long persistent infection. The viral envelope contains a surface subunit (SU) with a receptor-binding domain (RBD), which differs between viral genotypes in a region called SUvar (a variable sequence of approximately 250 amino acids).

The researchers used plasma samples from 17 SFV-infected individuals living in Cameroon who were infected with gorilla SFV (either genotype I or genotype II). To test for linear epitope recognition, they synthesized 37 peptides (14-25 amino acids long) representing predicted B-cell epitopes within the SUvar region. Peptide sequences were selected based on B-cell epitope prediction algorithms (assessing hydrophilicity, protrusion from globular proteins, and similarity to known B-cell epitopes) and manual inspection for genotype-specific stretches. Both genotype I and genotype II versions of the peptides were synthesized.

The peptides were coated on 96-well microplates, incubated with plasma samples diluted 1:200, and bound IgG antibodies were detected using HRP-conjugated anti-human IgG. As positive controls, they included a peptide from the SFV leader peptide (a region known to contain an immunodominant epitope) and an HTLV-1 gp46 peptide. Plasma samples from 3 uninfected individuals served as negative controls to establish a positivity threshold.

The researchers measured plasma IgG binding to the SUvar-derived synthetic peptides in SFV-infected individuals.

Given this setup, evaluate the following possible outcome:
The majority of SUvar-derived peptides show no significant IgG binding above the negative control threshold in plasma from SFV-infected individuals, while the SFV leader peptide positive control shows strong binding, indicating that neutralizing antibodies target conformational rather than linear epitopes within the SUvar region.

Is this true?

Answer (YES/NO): NO